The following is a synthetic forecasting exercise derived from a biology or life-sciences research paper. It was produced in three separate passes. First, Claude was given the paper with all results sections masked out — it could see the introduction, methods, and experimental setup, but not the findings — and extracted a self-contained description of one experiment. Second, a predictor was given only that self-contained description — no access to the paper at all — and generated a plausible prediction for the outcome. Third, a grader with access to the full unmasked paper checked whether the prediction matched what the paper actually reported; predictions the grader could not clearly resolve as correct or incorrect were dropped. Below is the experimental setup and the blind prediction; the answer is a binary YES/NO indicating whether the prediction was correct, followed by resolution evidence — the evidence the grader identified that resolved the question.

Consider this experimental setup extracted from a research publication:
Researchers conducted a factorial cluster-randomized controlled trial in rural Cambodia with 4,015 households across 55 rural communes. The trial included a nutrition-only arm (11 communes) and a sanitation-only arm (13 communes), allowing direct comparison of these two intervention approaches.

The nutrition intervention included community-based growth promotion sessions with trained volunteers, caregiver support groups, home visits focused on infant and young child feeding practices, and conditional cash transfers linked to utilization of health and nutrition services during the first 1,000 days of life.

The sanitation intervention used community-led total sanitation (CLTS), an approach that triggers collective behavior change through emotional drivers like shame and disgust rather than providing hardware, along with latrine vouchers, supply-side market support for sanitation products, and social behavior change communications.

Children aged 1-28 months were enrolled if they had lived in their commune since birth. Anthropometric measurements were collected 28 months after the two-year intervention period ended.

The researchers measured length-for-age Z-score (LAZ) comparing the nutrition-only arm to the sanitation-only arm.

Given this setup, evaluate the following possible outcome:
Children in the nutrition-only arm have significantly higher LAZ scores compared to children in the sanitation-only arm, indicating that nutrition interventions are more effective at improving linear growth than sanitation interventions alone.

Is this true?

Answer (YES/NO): YES